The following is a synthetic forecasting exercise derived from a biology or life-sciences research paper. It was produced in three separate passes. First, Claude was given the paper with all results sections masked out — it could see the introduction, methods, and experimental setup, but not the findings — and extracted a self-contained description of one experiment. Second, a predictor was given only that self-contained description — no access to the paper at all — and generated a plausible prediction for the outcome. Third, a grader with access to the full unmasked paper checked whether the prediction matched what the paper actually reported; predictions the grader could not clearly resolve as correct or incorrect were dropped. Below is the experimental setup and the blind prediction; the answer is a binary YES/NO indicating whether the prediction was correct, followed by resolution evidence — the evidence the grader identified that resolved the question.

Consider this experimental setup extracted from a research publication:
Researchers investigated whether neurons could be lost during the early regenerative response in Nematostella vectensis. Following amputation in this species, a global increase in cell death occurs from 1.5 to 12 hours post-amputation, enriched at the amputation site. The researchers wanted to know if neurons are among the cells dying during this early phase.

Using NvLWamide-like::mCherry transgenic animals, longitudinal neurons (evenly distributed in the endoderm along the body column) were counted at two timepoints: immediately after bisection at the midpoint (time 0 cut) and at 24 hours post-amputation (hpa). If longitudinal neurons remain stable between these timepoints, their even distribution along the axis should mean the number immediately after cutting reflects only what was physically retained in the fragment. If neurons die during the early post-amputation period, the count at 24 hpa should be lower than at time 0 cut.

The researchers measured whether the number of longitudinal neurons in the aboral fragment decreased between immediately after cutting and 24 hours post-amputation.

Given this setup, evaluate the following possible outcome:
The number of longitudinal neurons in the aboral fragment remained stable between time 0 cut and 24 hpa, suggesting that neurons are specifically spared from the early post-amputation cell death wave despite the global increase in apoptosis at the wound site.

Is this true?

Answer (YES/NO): NO